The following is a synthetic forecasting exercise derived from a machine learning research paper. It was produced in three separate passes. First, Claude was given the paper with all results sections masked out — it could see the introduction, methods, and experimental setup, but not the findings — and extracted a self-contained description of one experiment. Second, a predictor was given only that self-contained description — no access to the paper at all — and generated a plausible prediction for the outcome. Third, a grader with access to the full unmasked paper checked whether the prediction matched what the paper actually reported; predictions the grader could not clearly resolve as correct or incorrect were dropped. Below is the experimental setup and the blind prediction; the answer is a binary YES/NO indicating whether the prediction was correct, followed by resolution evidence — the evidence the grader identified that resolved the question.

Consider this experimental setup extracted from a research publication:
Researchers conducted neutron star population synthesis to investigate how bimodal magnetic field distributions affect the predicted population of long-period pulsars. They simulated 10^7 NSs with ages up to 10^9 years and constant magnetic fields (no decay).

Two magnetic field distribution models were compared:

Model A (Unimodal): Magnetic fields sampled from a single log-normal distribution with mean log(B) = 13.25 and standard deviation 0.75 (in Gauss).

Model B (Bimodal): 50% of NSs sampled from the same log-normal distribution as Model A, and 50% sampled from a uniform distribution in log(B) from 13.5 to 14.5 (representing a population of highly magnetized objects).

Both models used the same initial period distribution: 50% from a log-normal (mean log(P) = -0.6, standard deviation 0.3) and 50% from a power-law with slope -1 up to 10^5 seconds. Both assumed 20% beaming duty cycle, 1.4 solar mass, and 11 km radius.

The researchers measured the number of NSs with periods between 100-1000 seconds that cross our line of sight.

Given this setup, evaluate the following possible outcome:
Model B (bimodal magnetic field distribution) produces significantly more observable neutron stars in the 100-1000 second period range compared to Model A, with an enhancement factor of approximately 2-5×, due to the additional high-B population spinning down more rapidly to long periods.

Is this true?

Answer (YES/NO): NO